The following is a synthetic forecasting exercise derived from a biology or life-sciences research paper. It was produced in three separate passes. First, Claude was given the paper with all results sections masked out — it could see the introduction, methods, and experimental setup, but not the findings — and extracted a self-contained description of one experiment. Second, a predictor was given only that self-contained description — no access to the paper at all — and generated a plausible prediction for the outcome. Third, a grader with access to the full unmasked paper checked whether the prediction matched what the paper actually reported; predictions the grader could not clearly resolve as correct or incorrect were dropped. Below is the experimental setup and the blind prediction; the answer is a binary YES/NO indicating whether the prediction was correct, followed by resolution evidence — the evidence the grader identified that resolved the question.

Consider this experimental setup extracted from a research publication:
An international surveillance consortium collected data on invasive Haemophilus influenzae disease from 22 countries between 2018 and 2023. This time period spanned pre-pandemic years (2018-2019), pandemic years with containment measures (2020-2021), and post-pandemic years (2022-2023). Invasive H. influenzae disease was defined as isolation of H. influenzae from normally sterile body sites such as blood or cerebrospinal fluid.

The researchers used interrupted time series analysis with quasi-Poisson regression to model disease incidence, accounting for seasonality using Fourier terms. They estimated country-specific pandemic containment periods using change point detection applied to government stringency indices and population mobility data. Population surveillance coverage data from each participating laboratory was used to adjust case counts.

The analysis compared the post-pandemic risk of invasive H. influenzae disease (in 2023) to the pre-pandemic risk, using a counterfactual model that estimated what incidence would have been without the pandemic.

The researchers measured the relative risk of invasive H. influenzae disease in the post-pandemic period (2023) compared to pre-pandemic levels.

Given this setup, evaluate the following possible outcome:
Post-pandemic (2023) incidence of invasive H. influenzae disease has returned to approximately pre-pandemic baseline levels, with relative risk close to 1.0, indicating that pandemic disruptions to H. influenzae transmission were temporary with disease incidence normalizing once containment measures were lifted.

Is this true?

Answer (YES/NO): YES